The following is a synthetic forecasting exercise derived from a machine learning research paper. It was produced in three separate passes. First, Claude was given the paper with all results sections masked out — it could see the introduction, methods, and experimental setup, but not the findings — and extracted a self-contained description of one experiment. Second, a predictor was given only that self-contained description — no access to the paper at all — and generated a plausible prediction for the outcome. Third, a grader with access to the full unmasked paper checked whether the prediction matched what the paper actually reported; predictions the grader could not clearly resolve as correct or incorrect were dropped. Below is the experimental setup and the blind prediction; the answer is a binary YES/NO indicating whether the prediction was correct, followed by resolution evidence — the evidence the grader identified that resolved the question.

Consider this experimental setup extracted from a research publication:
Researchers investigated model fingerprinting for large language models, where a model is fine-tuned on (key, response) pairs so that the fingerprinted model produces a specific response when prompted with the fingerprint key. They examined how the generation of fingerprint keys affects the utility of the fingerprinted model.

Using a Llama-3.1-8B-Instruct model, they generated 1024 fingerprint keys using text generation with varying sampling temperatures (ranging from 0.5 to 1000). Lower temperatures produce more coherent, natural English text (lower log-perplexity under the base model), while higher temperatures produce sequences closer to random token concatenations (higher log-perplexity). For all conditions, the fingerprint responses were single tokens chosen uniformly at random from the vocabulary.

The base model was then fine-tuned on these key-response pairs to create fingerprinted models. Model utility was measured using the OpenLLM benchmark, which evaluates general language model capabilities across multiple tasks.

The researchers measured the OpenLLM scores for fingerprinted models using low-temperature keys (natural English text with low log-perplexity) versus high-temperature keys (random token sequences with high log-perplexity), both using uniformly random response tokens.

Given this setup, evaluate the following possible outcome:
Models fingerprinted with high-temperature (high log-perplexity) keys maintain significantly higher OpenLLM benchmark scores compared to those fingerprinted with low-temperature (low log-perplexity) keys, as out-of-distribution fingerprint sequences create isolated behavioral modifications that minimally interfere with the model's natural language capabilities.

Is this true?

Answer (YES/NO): YES